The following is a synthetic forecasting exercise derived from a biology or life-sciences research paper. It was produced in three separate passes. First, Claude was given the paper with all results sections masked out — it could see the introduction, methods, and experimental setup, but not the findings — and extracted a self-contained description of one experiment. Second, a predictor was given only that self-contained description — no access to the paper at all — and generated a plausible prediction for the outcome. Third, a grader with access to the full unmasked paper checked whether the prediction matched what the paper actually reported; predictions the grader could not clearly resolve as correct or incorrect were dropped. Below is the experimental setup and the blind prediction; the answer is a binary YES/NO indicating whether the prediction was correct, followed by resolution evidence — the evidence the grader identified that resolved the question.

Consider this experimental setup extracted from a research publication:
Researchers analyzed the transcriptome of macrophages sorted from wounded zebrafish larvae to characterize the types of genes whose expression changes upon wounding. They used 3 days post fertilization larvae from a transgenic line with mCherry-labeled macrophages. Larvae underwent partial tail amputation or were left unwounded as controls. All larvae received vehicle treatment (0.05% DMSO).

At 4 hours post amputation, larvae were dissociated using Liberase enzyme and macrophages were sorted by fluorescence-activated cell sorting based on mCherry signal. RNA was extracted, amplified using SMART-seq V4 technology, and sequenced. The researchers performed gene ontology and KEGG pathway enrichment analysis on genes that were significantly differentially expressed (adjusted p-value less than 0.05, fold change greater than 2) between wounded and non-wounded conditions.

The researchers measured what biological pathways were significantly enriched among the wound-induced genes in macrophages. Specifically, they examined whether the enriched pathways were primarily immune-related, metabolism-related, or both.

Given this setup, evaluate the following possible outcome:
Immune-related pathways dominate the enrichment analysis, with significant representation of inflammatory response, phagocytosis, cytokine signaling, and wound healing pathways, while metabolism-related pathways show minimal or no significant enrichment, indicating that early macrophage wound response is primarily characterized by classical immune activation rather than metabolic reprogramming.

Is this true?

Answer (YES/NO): NO